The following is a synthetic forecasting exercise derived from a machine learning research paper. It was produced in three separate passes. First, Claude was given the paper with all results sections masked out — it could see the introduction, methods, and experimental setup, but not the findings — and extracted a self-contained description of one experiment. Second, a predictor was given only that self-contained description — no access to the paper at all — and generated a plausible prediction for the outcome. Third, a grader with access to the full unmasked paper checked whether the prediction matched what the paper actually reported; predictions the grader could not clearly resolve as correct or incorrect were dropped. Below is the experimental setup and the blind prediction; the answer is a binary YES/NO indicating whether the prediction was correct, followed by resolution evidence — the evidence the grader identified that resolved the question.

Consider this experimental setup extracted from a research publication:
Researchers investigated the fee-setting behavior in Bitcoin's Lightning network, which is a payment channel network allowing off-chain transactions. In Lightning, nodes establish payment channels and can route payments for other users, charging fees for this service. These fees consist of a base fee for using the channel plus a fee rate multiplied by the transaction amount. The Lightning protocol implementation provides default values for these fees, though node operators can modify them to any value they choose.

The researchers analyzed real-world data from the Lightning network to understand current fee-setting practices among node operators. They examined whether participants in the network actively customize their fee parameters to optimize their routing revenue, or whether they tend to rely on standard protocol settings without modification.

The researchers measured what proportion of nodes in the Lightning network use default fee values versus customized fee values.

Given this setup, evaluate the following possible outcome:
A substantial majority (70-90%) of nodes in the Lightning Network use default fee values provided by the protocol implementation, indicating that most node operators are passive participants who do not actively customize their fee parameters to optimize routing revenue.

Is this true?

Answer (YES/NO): NO